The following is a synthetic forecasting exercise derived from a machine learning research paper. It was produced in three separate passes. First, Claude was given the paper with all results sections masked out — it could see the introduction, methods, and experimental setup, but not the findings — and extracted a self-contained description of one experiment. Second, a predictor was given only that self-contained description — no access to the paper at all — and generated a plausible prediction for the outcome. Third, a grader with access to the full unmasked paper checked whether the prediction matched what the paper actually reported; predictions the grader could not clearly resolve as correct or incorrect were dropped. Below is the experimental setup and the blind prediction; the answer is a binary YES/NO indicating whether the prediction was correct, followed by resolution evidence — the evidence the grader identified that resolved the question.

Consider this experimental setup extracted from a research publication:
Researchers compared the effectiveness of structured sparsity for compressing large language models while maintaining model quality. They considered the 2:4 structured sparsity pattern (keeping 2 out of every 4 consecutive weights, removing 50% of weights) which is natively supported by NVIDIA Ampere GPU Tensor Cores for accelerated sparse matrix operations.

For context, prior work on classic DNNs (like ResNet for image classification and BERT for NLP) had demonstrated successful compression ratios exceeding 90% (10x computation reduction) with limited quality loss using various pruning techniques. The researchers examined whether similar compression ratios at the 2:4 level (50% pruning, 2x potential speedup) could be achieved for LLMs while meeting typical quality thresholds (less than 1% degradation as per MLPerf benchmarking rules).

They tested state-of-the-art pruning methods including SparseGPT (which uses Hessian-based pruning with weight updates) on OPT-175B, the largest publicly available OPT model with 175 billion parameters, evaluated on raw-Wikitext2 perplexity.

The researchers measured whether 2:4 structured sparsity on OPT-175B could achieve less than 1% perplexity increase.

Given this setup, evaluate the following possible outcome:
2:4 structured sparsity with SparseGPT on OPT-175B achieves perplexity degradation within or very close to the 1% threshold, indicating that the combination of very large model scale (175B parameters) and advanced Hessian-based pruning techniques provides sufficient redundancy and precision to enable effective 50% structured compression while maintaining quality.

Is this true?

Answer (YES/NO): NO